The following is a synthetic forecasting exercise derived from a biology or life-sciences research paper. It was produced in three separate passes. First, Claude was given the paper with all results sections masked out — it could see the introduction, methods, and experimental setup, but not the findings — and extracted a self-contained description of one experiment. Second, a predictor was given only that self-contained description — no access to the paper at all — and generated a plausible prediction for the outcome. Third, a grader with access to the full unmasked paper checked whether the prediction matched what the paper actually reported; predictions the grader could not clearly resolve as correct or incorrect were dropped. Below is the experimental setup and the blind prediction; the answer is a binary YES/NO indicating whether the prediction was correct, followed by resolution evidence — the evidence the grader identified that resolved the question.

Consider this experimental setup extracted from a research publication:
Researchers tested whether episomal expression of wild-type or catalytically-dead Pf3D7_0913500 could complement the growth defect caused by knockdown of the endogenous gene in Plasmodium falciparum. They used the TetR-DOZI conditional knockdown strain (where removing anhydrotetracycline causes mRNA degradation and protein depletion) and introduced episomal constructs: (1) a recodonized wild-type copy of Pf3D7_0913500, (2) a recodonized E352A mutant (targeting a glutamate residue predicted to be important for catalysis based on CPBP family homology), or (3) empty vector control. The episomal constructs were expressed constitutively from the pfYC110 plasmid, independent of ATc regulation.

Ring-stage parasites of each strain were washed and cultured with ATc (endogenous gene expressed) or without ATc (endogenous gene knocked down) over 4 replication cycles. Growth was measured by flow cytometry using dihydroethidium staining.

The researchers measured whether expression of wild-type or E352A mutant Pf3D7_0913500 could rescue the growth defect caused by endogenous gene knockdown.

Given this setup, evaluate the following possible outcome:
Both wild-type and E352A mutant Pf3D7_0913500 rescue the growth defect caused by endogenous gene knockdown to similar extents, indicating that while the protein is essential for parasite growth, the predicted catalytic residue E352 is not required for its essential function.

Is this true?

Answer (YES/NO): NO